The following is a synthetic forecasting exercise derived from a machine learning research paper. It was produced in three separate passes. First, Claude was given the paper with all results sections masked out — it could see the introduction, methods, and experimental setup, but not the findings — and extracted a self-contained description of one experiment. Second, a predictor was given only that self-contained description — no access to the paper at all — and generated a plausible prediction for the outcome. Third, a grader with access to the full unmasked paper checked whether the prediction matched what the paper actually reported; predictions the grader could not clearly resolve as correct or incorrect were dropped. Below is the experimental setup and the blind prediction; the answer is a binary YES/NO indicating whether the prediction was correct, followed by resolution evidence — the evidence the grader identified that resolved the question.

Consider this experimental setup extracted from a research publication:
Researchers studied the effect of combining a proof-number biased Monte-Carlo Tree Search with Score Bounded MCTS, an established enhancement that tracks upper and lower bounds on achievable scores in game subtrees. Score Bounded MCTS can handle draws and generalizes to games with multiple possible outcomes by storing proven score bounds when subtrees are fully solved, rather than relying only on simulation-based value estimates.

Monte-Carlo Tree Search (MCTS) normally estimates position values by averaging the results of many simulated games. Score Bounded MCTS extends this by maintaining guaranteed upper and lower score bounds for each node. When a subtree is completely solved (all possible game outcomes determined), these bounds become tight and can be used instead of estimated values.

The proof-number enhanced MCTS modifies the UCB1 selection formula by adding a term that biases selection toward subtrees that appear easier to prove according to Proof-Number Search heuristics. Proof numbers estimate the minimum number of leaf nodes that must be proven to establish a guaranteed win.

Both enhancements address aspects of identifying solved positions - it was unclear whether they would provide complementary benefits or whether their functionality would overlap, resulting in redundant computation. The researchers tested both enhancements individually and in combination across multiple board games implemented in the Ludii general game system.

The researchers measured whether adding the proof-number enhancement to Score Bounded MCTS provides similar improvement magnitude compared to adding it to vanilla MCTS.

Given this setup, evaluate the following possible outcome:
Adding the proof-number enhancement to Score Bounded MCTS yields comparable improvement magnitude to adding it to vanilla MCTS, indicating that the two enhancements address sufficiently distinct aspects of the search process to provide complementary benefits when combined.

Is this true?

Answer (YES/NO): YES